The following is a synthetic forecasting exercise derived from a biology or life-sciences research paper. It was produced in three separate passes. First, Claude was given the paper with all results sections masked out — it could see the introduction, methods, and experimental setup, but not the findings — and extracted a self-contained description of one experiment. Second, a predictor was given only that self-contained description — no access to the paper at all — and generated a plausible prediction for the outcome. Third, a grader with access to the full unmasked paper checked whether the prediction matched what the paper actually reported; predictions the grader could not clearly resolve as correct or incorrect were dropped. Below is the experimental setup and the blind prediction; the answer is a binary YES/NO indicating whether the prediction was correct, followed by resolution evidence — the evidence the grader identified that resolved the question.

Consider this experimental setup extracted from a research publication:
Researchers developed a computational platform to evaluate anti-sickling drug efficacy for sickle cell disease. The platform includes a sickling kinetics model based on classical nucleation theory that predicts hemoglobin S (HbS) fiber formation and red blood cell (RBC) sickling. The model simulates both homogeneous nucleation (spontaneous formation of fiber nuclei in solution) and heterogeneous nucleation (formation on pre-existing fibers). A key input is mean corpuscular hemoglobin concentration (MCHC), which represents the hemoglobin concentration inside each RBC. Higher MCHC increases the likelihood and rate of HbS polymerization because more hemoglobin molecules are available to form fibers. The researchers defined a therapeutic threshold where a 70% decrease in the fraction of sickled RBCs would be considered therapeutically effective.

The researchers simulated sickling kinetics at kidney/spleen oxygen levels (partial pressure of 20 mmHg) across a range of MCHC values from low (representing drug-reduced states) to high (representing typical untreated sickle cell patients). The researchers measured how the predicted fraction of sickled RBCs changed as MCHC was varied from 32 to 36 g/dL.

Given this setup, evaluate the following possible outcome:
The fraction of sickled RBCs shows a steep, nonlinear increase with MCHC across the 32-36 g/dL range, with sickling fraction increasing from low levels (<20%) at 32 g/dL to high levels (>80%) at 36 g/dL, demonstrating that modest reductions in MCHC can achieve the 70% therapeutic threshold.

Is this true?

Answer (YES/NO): NO